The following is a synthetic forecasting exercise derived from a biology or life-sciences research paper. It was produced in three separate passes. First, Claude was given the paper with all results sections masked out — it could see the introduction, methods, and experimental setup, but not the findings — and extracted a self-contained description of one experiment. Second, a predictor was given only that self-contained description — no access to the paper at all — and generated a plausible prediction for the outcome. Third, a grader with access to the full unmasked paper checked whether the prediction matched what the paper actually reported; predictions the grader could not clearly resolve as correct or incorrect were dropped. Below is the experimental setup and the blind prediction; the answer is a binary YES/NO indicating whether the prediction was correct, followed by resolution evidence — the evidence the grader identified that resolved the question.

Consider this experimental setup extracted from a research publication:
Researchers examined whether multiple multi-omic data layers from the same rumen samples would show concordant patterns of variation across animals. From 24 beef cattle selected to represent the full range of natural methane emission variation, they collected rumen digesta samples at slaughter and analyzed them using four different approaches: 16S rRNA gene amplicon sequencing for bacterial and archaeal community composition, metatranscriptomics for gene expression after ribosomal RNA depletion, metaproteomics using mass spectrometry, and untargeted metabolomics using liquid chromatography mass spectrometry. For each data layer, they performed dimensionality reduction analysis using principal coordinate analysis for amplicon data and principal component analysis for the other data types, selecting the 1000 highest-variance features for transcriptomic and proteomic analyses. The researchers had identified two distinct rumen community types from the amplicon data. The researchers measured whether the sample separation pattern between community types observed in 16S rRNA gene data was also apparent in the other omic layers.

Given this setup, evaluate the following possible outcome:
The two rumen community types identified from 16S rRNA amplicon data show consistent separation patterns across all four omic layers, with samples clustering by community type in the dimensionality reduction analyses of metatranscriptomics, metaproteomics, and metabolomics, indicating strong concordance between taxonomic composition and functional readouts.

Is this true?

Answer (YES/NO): YES